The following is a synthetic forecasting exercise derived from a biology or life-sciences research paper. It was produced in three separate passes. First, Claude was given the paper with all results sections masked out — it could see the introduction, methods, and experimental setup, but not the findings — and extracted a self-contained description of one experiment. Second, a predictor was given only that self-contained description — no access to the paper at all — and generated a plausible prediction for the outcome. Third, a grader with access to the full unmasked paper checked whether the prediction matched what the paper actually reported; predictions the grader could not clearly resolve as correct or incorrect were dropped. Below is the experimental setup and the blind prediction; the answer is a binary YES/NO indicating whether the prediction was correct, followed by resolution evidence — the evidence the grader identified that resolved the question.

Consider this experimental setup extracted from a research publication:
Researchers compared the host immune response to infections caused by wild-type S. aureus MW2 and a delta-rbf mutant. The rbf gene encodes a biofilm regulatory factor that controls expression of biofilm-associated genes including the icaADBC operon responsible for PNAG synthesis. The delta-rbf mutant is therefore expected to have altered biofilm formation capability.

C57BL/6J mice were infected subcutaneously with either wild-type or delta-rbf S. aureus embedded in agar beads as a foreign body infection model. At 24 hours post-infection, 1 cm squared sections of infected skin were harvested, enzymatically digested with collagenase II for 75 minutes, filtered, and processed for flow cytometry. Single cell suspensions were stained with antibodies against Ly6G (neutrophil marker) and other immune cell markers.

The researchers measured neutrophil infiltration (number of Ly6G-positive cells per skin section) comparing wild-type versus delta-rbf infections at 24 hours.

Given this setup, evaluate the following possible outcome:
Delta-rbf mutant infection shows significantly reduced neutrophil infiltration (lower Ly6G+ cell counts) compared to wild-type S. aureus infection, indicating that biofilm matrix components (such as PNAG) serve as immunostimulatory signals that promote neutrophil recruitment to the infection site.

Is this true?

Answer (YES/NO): NO